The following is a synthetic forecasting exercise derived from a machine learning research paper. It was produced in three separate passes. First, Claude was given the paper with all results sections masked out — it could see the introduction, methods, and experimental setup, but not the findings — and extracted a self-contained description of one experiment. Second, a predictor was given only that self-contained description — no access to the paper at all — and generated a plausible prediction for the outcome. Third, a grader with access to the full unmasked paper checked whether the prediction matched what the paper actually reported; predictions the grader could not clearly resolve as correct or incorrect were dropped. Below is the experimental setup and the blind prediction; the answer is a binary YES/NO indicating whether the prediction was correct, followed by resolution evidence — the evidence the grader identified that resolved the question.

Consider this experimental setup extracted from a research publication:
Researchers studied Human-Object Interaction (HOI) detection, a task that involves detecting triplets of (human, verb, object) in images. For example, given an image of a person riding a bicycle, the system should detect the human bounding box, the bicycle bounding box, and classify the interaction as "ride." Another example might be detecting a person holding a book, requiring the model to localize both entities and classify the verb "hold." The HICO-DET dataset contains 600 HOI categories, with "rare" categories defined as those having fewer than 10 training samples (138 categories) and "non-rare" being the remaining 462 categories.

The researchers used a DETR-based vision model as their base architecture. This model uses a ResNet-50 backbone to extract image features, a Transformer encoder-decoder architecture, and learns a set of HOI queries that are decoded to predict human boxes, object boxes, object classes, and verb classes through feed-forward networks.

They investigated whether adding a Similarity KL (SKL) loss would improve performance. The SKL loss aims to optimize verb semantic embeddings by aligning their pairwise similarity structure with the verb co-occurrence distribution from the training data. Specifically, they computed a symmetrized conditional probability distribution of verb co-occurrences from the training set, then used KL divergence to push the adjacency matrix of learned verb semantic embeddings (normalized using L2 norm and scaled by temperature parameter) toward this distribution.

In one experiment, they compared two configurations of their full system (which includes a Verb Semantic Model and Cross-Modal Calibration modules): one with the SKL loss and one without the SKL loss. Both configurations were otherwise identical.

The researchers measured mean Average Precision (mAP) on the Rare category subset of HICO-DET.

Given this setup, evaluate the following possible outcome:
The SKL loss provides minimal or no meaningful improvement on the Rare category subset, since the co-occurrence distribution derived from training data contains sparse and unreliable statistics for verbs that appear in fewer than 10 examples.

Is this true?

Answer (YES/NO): NO